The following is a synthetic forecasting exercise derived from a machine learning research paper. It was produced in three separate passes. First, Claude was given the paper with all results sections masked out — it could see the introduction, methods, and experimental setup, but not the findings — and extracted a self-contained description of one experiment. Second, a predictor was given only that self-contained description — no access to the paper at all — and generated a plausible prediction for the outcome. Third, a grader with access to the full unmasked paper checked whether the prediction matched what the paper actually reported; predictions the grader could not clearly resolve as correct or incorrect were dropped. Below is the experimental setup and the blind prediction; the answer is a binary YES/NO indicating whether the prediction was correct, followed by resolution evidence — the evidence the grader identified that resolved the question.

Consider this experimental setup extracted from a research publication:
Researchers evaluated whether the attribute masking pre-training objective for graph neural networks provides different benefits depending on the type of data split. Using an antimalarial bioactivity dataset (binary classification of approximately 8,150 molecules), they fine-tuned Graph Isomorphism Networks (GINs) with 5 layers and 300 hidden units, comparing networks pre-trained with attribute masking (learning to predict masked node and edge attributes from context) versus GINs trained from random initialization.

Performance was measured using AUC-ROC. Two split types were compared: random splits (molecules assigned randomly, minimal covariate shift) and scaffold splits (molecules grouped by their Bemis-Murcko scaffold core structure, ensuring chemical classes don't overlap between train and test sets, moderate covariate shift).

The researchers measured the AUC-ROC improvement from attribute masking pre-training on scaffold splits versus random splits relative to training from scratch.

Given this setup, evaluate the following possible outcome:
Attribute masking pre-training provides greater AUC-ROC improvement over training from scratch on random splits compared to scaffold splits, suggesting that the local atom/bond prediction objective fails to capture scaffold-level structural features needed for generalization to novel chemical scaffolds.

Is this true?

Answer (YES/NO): NO